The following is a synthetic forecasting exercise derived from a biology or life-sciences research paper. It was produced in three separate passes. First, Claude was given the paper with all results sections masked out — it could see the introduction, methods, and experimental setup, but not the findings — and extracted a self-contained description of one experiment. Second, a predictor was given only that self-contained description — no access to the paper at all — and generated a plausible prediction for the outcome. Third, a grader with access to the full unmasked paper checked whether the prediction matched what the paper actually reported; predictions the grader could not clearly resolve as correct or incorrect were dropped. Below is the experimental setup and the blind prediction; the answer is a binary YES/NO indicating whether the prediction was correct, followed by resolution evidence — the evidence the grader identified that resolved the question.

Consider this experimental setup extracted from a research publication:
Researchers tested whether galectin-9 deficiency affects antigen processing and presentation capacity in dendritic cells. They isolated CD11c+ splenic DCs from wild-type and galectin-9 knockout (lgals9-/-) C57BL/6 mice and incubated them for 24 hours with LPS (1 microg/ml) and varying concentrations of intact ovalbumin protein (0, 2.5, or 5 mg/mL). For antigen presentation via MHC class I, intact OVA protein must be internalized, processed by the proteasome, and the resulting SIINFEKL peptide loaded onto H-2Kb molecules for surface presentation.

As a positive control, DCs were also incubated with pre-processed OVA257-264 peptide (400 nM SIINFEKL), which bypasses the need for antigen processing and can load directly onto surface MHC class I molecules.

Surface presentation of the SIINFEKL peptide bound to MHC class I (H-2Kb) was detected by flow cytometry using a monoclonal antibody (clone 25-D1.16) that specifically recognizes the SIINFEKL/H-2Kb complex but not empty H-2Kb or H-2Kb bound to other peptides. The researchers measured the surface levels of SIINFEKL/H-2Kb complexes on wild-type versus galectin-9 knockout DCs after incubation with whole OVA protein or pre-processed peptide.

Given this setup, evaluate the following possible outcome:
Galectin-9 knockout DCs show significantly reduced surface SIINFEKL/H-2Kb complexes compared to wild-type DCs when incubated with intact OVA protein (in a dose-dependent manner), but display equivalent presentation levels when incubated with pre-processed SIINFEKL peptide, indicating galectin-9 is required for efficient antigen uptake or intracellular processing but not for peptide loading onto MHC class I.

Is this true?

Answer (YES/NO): NO